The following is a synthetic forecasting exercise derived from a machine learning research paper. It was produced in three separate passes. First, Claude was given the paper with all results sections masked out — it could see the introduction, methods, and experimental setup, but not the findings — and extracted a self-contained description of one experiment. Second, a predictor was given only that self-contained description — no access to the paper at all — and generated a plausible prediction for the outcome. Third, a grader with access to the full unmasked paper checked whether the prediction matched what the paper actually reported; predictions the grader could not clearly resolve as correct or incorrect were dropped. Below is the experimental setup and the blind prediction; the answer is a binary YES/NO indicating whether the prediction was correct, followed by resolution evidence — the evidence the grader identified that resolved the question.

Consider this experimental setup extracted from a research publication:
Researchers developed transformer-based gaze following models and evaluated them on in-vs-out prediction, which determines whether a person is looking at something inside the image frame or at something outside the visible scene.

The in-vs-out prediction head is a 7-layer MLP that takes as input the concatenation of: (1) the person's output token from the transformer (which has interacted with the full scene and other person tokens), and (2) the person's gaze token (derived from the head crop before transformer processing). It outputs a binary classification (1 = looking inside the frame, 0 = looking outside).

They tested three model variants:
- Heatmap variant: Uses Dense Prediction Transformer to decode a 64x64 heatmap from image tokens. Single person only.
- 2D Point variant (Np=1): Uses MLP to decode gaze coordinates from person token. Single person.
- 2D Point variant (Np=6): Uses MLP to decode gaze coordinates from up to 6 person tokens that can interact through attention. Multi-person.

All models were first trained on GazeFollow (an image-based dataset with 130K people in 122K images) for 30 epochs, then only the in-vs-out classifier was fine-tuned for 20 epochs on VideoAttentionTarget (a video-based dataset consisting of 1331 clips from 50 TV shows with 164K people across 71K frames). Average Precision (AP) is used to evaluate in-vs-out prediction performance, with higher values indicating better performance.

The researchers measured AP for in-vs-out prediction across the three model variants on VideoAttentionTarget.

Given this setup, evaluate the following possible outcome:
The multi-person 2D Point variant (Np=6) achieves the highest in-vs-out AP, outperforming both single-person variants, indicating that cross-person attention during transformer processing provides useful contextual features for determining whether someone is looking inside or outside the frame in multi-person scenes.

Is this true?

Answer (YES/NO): NO